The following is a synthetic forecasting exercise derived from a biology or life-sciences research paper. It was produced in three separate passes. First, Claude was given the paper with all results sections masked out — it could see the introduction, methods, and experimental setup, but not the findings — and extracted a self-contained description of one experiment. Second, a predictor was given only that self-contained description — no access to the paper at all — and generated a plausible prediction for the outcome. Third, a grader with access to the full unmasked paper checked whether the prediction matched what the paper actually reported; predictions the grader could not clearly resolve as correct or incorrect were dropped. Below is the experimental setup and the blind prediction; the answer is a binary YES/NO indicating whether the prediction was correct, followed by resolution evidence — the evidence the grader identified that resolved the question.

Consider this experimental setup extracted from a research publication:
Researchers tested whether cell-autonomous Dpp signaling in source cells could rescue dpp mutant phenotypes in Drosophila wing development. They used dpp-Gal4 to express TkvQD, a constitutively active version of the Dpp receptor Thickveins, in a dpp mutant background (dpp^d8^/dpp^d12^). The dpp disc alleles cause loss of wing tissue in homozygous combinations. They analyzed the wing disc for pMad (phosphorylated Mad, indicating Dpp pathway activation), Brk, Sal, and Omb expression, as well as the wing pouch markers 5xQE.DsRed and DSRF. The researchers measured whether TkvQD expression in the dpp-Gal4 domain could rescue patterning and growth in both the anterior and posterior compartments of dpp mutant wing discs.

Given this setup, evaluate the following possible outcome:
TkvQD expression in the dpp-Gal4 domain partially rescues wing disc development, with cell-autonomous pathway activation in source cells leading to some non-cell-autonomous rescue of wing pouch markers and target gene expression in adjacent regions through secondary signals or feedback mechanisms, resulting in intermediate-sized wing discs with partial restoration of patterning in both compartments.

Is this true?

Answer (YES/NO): NO